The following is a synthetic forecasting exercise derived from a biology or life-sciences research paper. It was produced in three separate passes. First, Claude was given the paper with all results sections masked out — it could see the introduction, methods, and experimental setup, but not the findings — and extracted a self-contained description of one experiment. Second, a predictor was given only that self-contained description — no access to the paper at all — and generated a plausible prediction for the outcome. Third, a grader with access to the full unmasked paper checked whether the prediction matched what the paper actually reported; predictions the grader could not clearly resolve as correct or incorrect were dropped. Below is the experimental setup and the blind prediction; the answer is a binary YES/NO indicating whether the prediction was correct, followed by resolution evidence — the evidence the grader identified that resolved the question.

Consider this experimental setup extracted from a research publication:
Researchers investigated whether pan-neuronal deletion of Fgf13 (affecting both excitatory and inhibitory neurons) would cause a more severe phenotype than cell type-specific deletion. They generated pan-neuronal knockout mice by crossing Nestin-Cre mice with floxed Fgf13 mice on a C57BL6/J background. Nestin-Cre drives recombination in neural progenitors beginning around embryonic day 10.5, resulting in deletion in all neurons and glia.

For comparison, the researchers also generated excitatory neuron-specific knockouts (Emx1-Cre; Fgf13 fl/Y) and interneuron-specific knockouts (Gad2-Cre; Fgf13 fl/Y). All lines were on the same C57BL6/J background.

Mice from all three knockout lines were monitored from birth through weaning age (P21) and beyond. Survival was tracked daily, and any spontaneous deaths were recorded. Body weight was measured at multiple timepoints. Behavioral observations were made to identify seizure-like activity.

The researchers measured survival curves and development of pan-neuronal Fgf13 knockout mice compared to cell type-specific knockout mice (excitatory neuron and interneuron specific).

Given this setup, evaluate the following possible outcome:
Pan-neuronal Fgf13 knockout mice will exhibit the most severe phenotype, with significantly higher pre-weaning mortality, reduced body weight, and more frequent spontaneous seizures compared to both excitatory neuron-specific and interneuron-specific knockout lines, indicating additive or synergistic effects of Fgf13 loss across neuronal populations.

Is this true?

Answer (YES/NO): NO